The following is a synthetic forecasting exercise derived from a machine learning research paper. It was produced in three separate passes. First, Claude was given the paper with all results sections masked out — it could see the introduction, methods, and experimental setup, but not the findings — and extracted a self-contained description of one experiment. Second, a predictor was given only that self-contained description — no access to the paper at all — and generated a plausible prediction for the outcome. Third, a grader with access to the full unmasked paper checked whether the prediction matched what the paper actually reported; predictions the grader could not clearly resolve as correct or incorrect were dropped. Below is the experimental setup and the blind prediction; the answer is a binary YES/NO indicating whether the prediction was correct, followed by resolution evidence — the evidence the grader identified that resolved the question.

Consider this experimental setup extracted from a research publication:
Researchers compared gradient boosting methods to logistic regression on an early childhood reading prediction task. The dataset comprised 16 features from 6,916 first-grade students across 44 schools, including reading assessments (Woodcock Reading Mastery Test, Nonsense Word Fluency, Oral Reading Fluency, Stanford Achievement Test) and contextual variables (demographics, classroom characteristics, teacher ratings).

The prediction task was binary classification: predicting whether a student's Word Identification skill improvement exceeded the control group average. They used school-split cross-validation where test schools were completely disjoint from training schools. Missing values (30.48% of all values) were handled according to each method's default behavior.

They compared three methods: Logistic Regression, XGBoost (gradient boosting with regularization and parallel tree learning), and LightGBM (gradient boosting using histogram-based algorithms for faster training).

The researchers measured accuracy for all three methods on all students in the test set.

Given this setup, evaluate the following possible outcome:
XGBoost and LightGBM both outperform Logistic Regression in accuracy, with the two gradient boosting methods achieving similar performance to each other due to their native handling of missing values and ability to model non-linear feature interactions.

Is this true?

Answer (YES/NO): NO